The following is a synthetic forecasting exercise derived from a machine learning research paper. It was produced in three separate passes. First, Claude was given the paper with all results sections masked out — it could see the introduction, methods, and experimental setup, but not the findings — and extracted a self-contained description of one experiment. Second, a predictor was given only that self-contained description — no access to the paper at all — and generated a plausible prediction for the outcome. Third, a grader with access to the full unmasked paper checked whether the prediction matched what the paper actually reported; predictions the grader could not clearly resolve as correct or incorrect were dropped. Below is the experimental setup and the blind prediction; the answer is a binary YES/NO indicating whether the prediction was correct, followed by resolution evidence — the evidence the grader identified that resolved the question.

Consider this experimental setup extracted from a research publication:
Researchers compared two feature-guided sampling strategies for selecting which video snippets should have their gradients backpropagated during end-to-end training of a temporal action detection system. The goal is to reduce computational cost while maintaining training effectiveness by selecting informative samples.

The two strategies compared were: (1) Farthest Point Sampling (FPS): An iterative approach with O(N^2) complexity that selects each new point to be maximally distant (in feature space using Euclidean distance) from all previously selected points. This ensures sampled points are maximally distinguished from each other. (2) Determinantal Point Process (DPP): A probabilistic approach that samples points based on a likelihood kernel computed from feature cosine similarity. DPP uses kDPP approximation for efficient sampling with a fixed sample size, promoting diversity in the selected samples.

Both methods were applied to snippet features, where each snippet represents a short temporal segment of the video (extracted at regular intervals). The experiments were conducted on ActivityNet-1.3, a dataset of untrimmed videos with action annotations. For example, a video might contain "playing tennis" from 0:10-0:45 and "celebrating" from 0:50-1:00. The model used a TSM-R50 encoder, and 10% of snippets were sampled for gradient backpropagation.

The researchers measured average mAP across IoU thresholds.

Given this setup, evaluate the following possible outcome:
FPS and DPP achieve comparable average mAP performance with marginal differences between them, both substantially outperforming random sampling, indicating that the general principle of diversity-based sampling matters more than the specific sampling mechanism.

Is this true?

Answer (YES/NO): NO